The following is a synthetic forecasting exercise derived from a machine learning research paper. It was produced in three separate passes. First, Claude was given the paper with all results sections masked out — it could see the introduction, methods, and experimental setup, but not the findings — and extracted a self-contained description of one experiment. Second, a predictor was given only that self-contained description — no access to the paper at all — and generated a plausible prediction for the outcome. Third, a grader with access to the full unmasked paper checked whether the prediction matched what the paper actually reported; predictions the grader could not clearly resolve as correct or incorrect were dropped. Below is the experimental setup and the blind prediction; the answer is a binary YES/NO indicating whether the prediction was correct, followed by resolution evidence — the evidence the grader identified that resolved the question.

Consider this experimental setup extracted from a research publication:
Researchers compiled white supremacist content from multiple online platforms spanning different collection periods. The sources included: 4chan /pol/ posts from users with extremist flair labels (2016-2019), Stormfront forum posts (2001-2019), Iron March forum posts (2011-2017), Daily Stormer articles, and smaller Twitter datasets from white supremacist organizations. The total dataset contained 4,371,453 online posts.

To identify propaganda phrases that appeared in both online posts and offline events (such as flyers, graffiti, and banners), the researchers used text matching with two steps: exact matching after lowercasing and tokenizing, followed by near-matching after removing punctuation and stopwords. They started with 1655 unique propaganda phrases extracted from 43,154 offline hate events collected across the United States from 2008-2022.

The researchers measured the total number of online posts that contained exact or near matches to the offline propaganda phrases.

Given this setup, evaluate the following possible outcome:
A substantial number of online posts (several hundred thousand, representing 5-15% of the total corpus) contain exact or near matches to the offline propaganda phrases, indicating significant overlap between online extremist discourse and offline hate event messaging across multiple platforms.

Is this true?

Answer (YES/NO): NO